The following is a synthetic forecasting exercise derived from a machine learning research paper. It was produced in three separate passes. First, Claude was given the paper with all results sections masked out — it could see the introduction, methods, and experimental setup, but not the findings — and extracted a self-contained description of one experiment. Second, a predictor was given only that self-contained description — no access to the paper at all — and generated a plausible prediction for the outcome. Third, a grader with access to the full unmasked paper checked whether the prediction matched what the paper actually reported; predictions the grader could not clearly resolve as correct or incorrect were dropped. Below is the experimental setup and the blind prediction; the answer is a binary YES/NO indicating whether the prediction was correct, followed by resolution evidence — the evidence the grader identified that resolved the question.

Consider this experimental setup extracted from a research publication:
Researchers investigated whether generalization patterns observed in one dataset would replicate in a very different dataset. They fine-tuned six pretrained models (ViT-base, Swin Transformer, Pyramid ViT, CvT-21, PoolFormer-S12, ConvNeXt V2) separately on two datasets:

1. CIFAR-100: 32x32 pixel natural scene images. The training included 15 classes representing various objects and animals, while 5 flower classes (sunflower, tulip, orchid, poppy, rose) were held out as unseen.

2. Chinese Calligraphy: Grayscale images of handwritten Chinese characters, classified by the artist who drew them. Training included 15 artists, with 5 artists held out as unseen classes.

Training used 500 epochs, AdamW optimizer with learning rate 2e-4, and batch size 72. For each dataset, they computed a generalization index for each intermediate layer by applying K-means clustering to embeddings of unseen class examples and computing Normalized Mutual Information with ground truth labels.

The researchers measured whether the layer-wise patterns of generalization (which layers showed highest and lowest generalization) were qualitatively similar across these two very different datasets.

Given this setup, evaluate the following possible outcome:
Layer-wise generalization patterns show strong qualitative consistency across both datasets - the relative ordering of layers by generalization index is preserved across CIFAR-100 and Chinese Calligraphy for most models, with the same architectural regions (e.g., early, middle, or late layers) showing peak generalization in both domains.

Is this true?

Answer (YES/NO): YES